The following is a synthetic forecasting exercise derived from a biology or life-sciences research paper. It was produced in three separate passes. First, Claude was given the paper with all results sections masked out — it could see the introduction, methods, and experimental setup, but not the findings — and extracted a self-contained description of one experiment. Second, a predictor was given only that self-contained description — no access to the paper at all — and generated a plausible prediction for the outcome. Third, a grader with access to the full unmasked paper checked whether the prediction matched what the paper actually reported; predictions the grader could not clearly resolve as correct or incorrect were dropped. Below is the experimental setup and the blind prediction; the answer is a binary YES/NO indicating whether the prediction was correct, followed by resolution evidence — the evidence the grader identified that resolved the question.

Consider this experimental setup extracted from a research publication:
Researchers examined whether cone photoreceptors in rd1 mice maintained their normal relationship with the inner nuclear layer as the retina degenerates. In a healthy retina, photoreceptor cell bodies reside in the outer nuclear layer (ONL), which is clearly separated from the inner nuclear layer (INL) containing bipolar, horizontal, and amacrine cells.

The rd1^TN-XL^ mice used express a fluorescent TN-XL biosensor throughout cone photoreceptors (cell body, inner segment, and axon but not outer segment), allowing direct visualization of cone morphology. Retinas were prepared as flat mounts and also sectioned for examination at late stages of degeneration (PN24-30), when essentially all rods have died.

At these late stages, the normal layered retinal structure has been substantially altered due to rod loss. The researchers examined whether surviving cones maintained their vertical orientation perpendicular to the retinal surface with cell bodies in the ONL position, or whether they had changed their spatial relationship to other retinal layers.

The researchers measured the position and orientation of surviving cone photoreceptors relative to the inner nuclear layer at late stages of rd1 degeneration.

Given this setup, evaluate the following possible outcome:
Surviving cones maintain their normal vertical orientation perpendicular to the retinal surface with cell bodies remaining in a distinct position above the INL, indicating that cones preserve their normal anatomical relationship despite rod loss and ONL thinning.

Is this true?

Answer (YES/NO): NO